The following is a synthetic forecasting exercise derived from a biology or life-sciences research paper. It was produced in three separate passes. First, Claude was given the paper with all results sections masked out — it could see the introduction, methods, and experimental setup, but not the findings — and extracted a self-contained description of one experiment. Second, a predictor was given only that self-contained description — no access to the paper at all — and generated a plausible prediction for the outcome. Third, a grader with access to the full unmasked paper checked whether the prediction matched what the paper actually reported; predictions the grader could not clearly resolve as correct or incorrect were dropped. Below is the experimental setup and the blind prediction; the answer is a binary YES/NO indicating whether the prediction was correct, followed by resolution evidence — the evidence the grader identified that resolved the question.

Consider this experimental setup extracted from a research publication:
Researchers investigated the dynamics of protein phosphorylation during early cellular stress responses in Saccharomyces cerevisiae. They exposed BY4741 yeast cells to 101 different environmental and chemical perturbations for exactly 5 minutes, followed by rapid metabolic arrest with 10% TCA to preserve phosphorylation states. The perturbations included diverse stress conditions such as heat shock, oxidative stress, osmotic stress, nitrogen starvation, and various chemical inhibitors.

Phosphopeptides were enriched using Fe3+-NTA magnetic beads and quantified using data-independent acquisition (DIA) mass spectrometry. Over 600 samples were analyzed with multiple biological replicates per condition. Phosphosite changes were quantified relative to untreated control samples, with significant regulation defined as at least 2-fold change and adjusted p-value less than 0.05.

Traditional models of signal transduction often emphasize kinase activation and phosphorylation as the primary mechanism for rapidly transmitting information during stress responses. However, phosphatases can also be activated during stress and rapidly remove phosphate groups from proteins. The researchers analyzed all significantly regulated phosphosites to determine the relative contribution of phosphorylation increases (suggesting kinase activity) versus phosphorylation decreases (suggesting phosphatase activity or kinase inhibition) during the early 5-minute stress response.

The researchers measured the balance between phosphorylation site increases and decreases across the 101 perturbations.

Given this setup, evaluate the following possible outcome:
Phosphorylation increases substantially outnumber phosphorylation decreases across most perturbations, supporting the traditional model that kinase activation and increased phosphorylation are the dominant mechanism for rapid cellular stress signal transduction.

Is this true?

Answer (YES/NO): NO